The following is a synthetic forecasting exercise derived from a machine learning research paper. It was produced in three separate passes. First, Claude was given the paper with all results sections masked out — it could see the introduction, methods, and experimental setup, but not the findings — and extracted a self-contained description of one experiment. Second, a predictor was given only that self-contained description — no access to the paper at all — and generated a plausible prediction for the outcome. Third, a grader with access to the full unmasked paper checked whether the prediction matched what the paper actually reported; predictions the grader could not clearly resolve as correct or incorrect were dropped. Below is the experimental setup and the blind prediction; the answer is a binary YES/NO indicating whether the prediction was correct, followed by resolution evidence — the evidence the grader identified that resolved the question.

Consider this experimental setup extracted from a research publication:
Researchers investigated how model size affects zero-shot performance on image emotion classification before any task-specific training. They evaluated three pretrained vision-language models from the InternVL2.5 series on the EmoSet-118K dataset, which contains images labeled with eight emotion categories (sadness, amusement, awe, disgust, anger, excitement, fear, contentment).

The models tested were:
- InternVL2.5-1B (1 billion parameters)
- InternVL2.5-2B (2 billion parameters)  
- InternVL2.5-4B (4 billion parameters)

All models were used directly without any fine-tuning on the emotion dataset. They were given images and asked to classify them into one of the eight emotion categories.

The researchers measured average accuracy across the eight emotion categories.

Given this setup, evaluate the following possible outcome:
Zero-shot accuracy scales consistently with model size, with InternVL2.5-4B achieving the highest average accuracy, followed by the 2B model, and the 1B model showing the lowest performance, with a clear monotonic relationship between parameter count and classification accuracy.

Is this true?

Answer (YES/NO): NO